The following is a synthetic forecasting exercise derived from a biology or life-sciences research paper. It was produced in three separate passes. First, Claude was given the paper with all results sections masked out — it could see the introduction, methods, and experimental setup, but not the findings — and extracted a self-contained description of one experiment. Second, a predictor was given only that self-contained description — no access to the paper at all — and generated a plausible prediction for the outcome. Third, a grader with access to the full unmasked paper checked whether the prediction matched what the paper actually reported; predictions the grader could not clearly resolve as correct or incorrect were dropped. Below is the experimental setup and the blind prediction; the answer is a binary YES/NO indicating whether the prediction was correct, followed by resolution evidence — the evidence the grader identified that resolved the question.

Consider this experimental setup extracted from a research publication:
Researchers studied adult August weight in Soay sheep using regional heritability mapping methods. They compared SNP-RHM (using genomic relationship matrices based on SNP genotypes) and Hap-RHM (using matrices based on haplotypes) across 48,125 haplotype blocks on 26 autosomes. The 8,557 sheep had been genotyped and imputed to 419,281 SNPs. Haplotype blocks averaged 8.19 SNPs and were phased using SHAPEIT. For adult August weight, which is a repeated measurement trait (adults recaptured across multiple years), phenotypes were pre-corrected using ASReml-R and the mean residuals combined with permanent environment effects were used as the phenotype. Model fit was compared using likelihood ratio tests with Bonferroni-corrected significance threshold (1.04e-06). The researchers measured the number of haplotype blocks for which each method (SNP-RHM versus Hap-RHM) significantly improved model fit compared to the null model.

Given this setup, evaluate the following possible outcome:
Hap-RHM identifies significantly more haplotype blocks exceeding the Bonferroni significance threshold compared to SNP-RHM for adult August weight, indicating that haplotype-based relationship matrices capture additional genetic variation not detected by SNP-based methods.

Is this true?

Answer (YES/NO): YES